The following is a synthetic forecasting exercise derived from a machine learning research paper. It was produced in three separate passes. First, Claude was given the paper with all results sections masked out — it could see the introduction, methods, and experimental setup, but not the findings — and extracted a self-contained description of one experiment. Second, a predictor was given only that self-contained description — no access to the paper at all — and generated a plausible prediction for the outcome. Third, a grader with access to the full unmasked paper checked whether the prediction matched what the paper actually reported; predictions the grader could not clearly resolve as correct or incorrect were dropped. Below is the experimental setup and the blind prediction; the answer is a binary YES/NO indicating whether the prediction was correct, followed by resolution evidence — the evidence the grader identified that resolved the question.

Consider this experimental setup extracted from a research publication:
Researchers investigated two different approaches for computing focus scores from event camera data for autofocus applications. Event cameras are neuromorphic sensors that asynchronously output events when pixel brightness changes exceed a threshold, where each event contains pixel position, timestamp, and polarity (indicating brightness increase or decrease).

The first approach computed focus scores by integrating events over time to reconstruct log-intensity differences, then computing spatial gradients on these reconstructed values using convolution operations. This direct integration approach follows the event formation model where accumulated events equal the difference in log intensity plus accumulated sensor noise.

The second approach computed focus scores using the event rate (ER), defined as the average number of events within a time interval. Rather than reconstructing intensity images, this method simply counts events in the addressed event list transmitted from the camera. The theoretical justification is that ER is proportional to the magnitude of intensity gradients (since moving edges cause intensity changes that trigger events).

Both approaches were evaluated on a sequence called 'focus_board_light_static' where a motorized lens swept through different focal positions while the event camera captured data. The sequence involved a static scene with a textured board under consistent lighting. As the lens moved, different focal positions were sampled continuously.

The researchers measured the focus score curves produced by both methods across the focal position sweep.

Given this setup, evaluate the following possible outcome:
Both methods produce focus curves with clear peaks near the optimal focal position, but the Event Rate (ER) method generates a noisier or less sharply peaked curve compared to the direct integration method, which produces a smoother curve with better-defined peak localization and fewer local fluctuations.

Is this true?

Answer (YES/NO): NO